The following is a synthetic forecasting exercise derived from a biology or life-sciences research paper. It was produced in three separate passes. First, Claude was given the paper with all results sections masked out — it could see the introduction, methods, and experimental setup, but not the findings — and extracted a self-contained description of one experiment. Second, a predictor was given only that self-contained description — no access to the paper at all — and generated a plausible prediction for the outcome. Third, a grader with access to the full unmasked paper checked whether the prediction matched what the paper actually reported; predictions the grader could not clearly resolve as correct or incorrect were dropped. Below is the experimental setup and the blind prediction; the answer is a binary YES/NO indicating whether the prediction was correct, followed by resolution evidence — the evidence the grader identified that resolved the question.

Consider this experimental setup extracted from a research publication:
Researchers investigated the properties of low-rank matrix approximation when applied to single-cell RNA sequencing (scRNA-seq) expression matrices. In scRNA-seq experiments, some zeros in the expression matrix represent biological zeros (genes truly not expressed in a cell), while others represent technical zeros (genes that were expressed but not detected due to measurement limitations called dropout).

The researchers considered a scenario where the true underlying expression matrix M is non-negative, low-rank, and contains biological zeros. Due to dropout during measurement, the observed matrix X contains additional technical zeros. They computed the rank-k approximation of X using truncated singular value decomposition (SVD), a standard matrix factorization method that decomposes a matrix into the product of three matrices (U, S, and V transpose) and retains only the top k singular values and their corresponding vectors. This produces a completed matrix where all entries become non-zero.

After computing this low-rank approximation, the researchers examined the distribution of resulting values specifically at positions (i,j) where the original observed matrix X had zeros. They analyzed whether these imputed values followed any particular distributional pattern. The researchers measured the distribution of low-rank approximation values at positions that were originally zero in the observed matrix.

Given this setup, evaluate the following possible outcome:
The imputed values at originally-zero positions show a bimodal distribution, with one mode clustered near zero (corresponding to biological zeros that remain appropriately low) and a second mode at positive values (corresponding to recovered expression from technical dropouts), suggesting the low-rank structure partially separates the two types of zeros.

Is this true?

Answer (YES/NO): NO